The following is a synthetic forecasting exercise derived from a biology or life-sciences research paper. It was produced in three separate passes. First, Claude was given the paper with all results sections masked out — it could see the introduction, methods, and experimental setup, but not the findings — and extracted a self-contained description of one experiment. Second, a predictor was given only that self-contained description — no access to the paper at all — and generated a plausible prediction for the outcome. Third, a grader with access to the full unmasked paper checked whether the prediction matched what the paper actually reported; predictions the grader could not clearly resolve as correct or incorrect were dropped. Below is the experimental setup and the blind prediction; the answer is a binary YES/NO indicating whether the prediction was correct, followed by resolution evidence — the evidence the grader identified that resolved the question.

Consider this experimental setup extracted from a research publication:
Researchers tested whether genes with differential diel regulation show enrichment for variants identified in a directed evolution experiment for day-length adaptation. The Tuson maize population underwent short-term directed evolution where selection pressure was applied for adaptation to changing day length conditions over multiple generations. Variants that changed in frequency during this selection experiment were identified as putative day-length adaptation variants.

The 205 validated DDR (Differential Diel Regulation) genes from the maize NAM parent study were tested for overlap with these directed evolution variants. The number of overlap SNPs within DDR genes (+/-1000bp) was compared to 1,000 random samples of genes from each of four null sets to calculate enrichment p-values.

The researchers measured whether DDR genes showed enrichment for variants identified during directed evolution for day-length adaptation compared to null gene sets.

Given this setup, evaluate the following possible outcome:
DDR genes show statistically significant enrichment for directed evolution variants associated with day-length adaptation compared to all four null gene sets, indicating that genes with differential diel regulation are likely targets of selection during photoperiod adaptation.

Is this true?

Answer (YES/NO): YES